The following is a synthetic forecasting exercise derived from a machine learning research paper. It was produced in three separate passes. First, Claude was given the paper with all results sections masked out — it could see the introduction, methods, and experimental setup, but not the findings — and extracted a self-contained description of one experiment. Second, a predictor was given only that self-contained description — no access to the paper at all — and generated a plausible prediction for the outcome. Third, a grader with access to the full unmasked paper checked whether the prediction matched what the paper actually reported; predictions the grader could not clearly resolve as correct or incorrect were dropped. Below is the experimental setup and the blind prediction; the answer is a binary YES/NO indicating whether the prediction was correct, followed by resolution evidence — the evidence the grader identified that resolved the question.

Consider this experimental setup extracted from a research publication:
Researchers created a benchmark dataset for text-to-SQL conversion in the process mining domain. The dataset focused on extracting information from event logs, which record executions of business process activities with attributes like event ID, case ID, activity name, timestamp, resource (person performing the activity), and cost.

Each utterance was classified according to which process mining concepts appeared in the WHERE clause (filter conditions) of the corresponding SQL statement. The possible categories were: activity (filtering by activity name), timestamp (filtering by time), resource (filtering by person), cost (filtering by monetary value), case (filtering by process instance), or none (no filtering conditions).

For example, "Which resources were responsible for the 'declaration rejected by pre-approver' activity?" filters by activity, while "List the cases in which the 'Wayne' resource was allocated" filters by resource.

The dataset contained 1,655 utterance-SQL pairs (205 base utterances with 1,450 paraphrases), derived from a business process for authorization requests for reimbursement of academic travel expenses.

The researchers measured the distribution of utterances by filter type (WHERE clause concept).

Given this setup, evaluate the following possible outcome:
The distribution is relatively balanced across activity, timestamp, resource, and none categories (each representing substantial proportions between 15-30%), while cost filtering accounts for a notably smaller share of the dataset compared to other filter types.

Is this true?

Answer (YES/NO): NO